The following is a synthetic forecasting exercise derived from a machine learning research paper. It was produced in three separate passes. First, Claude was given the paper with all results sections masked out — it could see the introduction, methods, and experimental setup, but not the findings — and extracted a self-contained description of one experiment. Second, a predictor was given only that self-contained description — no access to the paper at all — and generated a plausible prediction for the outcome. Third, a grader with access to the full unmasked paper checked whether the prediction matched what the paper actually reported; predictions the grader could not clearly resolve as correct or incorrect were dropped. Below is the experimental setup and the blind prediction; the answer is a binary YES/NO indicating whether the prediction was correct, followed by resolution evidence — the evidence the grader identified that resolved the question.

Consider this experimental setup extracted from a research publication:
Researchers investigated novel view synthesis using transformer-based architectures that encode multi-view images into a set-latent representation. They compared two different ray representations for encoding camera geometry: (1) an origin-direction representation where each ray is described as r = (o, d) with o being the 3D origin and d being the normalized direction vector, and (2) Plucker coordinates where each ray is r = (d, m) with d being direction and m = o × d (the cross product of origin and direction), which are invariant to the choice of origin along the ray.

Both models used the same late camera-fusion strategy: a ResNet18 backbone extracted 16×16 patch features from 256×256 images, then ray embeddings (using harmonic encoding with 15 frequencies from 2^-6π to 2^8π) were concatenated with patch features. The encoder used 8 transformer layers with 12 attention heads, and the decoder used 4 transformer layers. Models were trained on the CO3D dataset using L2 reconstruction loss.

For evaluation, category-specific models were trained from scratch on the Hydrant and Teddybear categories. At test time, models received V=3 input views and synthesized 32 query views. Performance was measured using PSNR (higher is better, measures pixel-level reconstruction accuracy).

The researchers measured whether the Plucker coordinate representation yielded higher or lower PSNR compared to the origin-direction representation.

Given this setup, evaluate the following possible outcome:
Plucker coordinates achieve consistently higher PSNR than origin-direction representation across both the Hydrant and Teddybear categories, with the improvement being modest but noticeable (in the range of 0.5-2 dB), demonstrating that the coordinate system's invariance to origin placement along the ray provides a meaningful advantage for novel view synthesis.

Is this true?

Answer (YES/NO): NO